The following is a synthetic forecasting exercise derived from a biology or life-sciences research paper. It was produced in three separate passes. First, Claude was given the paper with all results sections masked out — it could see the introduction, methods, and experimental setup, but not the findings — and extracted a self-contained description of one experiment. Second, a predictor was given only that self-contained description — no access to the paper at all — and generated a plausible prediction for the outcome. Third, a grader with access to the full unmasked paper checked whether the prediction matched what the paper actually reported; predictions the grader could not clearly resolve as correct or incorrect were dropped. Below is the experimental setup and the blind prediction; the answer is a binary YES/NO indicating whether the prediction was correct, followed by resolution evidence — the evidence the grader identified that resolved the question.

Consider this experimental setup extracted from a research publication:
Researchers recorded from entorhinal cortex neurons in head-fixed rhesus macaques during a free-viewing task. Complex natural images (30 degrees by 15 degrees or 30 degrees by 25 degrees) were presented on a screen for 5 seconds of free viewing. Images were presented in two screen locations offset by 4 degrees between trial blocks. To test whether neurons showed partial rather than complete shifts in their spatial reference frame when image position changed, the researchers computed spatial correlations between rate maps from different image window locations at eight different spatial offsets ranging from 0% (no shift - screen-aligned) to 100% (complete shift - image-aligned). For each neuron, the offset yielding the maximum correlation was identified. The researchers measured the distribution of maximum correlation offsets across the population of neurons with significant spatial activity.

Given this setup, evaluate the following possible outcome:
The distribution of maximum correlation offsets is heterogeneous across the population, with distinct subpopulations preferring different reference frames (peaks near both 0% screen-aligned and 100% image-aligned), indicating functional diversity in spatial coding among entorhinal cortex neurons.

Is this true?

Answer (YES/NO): YES